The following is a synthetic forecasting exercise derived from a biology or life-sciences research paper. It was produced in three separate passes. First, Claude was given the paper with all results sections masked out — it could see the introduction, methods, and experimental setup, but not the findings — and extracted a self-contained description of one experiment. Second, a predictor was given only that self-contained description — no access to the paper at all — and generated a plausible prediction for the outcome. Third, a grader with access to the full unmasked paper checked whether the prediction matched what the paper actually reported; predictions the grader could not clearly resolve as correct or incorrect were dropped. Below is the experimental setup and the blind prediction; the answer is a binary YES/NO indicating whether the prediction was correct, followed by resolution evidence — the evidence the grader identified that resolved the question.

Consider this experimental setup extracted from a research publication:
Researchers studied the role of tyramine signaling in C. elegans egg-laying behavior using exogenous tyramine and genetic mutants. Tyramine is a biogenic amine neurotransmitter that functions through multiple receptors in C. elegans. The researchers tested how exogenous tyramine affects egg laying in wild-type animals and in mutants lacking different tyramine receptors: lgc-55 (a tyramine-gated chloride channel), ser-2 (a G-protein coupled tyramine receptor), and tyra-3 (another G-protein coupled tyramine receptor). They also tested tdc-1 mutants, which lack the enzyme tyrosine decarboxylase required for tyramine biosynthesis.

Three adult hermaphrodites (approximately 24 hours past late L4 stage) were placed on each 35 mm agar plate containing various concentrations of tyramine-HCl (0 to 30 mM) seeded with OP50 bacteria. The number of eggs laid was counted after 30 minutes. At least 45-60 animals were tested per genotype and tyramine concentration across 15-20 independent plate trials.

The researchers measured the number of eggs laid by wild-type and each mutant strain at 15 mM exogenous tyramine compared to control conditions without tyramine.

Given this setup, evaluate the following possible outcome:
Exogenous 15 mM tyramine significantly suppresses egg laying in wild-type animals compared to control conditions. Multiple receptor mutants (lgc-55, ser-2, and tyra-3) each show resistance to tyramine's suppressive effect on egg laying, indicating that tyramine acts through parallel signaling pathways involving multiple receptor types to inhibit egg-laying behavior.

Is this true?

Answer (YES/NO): NO